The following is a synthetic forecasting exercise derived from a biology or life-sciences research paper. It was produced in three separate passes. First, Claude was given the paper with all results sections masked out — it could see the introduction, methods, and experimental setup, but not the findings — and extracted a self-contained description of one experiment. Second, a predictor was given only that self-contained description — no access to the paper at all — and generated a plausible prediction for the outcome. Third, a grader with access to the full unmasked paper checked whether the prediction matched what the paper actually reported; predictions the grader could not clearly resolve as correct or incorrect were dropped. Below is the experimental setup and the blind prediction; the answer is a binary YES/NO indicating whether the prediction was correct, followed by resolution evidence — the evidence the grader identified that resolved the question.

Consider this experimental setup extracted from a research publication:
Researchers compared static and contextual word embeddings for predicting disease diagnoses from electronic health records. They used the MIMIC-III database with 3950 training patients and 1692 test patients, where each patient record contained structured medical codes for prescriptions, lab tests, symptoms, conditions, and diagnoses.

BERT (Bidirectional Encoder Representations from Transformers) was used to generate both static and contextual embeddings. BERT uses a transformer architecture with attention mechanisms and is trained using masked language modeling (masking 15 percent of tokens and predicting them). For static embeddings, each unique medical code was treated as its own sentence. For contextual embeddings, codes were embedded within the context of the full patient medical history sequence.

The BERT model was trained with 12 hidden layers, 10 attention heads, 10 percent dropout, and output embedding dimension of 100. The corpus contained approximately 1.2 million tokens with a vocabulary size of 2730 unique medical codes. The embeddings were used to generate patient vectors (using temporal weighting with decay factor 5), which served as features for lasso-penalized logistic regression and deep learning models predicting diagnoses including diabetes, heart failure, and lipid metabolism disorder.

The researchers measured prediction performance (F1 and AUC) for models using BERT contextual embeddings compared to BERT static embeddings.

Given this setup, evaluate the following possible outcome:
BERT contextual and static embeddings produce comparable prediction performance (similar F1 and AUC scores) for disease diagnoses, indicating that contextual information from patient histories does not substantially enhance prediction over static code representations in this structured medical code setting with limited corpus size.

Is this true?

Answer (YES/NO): NO